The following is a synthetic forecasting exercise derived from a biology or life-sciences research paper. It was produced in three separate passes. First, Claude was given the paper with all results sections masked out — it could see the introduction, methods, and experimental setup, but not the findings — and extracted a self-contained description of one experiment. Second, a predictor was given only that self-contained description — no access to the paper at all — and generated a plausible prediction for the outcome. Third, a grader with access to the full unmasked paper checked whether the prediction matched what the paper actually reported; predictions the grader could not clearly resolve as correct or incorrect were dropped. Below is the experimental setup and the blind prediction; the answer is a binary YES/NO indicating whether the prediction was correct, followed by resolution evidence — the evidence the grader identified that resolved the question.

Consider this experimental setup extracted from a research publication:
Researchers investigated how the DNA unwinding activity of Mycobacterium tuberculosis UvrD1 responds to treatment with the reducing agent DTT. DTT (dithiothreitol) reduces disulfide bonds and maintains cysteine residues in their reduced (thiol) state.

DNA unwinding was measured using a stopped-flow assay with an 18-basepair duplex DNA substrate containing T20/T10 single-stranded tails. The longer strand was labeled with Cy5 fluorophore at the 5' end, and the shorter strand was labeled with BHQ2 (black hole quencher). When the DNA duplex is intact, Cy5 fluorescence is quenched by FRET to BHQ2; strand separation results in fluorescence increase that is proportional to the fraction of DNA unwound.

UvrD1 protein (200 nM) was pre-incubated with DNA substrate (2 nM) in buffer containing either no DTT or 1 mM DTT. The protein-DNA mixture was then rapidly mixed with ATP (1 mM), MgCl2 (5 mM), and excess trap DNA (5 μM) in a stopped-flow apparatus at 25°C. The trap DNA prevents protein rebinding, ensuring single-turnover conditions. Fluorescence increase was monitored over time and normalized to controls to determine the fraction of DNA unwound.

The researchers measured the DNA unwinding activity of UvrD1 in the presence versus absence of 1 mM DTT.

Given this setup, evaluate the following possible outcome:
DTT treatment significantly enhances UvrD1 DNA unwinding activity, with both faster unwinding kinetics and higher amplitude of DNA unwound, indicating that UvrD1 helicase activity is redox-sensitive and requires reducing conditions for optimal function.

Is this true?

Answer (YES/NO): NO